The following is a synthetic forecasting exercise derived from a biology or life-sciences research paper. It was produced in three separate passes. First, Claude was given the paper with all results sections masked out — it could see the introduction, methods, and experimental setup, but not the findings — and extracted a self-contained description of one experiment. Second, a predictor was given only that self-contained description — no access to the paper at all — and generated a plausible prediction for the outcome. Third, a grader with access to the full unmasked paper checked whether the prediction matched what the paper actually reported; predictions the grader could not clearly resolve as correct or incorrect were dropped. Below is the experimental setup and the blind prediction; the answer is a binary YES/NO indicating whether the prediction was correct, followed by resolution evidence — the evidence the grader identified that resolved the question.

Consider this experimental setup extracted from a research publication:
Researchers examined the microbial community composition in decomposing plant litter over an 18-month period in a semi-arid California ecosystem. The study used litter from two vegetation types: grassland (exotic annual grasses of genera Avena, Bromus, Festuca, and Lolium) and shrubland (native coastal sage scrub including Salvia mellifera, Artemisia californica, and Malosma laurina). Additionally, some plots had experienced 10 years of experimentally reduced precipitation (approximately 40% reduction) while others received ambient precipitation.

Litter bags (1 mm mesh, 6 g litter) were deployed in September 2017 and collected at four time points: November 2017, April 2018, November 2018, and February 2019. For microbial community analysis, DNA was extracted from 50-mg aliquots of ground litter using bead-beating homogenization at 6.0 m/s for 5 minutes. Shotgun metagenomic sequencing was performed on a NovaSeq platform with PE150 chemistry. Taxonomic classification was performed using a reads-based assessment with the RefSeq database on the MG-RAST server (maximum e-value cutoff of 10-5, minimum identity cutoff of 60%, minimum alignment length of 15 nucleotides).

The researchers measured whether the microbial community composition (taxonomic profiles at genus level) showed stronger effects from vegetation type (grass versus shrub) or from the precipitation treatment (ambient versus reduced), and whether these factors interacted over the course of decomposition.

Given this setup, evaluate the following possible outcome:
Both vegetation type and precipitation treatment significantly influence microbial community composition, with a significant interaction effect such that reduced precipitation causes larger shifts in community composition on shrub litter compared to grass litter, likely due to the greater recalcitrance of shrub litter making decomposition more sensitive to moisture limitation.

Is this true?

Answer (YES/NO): NO